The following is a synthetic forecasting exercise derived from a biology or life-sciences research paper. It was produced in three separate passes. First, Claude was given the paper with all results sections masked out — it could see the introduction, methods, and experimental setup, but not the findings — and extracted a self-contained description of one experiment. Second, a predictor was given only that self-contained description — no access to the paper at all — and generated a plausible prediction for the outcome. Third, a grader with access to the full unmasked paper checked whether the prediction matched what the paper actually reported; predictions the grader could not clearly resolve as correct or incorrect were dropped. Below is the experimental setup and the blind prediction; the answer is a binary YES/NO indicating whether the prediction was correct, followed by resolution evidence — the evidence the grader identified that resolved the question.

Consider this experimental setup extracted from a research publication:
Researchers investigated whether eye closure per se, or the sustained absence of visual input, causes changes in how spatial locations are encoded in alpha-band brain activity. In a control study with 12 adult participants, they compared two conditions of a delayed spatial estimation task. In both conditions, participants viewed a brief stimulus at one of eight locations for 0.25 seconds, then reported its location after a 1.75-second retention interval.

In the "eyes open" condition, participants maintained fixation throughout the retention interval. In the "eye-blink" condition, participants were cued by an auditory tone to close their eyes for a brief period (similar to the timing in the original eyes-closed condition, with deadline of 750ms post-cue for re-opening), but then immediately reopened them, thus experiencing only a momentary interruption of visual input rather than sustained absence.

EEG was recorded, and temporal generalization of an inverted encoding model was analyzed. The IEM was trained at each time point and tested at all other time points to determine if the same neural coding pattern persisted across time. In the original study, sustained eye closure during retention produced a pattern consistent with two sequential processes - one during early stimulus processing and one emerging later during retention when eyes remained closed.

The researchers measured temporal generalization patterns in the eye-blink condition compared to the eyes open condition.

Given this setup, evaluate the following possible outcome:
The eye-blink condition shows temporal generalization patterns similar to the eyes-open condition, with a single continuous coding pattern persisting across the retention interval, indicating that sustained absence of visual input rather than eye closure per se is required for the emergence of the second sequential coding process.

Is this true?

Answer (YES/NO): YES